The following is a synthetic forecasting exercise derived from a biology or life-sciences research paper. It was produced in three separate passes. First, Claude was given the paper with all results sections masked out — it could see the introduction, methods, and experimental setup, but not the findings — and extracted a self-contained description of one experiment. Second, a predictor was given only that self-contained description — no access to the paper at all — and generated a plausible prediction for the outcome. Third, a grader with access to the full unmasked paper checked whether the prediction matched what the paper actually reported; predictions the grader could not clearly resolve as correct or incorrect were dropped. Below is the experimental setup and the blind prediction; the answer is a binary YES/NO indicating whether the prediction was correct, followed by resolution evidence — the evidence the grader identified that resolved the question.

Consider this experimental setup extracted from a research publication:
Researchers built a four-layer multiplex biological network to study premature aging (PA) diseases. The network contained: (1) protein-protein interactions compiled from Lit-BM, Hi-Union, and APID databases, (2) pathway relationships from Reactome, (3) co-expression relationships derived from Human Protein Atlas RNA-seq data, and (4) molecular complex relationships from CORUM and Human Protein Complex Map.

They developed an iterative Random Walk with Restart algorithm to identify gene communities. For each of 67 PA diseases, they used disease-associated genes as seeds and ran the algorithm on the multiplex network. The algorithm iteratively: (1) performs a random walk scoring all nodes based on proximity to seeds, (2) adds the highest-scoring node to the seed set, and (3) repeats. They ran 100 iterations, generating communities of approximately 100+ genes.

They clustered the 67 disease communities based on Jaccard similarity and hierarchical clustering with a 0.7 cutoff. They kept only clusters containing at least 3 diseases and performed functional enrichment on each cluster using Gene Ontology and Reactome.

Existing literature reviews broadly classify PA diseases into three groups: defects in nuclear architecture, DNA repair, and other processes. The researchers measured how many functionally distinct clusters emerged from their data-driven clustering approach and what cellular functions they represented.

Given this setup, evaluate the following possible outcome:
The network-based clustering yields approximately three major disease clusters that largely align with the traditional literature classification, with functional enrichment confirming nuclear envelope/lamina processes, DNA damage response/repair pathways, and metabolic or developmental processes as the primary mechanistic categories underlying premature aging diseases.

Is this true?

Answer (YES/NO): NO